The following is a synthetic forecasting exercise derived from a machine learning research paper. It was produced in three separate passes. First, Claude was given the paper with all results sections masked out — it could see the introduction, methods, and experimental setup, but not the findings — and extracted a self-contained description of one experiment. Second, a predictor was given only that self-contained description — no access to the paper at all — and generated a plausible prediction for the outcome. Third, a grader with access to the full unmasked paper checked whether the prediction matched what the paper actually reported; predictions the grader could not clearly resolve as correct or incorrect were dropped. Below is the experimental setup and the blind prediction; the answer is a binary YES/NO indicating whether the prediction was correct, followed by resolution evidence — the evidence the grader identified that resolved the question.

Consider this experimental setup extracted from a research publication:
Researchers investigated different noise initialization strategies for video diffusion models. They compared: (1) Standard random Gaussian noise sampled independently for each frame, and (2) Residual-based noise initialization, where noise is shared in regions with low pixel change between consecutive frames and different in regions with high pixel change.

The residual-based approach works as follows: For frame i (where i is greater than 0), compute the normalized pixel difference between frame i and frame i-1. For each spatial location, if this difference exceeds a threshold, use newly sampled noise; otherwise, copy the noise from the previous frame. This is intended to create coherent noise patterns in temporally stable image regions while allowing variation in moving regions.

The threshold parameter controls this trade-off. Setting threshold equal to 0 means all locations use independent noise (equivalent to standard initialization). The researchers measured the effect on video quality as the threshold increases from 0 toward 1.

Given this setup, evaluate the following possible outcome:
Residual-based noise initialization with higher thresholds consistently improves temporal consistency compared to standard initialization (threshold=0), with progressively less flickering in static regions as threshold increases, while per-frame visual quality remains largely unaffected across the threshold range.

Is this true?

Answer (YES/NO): NO